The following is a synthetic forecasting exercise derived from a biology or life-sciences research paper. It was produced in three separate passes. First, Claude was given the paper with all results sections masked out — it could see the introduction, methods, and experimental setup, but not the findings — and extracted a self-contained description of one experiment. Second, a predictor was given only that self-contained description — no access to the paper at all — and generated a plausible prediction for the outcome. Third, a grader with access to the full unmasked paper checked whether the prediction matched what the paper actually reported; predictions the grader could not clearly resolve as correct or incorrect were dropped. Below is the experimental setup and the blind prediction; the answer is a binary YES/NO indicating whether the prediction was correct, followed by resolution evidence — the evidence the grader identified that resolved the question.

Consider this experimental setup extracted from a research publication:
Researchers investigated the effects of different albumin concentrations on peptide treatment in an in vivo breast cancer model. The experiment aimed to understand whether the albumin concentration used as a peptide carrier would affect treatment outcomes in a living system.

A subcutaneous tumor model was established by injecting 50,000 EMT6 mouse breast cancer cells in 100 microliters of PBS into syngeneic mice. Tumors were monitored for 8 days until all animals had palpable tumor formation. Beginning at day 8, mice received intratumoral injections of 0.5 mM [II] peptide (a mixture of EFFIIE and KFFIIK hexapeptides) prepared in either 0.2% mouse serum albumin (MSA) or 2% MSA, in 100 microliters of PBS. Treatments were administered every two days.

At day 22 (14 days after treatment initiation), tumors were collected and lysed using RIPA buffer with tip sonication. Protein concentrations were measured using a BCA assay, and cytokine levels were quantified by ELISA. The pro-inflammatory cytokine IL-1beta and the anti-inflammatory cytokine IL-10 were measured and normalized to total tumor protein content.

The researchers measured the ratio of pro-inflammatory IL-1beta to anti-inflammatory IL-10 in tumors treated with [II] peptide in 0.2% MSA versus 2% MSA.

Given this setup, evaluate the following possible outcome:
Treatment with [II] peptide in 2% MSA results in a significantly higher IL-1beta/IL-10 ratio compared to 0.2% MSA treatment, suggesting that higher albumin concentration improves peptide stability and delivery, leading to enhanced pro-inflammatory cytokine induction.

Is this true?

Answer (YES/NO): YES